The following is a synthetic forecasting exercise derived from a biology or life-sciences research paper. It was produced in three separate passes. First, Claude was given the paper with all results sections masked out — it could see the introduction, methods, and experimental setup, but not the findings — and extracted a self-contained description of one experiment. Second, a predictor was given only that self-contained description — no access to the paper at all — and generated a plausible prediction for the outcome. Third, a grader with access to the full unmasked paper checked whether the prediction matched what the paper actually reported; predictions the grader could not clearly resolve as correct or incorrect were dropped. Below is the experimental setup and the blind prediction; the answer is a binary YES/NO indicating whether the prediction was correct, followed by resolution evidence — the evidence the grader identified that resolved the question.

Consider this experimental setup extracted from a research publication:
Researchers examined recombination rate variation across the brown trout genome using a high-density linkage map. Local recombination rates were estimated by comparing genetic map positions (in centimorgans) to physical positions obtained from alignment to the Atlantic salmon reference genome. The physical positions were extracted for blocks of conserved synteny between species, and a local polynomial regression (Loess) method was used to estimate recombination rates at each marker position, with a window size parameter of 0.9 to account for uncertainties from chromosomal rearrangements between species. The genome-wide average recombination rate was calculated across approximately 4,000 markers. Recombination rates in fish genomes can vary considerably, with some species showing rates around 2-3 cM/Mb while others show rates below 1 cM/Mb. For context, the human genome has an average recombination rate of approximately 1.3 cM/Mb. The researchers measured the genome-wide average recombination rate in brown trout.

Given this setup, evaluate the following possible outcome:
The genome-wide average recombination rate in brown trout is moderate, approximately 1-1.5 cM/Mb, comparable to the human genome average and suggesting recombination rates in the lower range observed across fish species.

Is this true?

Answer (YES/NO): NO